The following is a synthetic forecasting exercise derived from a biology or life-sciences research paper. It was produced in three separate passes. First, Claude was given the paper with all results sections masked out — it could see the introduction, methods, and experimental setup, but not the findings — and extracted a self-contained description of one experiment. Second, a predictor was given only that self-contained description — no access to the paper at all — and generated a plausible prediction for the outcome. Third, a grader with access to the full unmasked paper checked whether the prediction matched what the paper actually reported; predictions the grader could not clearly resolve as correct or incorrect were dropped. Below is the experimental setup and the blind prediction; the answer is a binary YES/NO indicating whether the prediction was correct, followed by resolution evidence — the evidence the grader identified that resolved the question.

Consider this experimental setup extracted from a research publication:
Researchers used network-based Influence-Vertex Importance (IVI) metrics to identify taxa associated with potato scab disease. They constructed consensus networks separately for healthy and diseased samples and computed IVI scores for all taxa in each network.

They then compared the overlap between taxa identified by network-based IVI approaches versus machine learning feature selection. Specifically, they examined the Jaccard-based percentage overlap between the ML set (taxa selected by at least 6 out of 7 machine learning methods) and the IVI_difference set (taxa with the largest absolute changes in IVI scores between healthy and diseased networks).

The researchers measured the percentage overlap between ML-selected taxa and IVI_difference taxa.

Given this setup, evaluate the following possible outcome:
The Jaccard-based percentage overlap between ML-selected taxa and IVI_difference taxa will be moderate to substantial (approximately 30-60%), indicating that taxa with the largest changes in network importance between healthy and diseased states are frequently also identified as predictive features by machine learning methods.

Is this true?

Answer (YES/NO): NO